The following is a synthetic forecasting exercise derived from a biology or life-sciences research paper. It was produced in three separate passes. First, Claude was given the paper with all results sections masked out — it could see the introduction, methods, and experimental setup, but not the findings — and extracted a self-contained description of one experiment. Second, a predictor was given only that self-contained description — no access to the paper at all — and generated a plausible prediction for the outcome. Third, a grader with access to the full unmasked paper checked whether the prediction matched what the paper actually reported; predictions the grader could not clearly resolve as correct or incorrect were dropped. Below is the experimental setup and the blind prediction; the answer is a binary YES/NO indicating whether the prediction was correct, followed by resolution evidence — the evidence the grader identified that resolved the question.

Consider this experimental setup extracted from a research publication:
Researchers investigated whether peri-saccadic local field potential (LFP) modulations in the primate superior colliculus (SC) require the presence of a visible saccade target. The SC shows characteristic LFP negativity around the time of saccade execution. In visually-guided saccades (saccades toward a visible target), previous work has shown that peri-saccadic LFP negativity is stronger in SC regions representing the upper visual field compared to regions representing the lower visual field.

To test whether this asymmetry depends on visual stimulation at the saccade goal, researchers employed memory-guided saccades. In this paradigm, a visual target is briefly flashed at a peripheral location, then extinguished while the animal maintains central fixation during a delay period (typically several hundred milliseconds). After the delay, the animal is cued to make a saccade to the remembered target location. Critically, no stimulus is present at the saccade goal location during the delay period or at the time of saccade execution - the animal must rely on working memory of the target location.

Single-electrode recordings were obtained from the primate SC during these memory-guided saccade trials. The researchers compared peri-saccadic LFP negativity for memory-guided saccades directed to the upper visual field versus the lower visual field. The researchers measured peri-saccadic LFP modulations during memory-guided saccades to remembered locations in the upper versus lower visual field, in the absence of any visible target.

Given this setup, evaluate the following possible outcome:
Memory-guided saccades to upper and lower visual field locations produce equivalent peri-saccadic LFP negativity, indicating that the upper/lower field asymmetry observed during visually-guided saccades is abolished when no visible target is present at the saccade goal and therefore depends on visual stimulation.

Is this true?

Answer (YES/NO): NO